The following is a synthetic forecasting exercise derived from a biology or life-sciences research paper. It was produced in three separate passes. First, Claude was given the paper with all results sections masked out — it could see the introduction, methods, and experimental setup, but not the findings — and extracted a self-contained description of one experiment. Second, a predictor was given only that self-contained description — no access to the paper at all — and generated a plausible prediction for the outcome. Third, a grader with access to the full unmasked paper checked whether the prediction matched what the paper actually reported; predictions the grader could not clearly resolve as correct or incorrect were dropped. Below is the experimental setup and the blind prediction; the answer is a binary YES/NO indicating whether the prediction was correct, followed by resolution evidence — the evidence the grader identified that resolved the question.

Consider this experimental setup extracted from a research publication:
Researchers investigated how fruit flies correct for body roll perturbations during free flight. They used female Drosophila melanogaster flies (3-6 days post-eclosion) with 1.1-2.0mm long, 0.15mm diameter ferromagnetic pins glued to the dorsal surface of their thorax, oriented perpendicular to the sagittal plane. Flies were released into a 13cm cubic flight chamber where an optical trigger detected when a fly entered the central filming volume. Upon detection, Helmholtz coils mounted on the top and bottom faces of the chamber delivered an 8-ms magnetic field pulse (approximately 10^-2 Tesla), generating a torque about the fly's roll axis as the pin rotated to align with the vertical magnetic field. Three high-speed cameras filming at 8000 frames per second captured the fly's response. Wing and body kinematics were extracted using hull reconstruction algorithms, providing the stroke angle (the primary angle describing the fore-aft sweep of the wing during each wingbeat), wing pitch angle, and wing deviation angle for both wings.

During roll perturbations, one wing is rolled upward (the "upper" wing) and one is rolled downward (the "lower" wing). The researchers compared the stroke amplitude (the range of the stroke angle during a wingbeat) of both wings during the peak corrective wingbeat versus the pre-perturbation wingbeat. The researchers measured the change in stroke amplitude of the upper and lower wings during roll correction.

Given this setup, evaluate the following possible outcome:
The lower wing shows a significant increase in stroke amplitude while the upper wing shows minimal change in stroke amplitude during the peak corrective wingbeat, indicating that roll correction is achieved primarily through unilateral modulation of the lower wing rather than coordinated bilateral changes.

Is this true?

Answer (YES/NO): NO